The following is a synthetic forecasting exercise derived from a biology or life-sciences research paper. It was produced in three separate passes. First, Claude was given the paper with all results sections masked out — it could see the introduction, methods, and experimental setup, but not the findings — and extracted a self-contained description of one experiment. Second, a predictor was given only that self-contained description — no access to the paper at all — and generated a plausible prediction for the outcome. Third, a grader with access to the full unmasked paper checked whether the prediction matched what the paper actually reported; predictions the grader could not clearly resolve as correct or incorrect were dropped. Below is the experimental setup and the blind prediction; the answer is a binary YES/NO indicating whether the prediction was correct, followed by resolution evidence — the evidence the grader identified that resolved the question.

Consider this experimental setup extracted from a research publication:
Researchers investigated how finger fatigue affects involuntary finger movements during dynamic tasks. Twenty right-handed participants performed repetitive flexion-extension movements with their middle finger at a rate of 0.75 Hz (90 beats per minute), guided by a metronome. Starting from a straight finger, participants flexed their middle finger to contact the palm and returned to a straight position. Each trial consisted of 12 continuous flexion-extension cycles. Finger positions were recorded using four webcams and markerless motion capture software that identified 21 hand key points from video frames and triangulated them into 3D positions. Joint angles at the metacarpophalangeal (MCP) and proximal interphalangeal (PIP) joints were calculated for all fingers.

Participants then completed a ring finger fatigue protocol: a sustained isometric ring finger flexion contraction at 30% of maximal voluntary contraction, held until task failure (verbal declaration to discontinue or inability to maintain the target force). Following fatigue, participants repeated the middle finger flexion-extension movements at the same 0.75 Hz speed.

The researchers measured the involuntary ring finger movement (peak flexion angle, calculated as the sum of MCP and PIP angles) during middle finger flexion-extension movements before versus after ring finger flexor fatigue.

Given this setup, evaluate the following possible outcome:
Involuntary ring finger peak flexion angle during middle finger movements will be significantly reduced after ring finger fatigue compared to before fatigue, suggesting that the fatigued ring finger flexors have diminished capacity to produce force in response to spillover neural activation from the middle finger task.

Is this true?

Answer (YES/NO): NO